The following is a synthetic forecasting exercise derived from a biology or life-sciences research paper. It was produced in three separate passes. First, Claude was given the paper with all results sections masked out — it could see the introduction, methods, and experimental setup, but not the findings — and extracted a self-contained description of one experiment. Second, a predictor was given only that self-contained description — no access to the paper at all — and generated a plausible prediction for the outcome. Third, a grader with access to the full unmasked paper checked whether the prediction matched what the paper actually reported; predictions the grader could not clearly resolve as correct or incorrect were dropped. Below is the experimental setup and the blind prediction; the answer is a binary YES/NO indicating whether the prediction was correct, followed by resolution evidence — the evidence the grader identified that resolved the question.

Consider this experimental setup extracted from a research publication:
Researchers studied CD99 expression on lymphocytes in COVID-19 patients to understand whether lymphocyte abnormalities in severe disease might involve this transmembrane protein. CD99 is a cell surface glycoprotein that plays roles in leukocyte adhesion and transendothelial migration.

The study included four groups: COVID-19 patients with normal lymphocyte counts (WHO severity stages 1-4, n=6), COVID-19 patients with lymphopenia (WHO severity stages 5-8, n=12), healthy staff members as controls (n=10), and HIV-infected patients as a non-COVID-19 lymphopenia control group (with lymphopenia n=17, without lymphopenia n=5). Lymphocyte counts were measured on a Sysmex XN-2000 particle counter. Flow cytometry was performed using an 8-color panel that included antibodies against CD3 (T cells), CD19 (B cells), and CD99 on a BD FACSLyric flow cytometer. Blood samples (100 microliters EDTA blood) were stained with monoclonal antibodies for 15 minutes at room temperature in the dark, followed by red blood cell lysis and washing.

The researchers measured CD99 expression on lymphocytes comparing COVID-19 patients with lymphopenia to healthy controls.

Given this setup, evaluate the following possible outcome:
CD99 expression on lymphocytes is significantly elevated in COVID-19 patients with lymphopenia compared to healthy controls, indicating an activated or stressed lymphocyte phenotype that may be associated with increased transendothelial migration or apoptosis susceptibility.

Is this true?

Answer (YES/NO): NO